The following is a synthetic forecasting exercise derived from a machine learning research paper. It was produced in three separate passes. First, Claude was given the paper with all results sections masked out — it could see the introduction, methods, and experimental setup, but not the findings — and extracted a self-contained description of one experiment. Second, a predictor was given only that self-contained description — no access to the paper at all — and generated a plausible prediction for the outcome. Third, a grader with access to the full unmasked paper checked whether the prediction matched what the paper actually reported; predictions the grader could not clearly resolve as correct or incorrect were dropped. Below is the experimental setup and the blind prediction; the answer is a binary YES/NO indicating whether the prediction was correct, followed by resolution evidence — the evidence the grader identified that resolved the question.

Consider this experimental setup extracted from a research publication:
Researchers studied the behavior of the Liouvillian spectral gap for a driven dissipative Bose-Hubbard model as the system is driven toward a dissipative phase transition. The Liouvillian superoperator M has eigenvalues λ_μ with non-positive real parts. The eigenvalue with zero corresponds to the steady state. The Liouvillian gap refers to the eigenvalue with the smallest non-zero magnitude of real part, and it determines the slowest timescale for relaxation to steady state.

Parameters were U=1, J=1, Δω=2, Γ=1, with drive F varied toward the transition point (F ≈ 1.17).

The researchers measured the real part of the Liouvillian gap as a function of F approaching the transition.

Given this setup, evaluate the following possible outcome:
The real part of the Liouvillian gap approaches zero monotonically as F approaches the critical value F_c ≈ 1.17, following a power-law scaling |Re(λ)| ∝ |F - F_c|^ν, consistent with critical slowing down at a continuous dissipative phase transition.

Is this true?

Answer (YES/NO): NO